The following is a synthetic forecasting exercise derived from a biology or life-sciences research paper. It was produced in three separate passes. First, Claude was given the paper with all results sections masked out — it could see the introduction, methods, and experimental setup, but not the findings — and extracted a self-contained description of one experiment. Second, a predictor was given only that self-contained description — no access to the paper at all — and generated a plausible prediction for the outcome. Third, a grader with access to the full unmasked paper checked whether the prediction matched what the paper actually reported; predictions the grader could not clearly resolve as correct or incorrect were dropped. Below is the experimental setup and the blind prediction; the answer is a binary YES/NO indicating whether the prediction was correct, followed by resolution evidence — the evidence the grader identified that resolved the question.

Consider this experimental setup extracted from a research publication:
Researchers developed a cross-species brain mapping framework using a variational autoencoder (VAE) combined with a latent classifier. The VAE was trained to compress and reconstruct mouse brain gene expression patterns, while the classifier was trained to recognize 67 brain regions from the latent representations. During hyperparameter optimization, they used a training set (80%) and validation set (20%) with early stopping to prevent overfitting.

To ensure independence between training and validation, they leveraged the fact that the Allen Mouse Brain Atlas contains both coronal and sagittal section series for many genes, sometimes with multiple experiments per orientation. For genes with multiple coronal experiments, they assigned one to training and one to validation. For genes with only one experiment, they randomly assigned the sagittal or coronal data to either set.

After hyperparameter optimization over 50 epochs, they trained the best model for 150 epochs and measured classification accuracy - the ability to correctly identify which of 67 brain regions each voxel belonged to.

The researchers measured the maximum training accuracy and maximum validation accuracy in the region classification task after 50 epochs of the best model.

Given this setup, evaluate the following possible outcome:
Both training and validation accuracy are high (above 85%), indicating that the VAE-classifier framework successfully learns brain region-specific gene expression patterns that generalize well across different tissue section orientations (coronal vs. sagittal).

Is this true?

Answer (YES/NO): NO